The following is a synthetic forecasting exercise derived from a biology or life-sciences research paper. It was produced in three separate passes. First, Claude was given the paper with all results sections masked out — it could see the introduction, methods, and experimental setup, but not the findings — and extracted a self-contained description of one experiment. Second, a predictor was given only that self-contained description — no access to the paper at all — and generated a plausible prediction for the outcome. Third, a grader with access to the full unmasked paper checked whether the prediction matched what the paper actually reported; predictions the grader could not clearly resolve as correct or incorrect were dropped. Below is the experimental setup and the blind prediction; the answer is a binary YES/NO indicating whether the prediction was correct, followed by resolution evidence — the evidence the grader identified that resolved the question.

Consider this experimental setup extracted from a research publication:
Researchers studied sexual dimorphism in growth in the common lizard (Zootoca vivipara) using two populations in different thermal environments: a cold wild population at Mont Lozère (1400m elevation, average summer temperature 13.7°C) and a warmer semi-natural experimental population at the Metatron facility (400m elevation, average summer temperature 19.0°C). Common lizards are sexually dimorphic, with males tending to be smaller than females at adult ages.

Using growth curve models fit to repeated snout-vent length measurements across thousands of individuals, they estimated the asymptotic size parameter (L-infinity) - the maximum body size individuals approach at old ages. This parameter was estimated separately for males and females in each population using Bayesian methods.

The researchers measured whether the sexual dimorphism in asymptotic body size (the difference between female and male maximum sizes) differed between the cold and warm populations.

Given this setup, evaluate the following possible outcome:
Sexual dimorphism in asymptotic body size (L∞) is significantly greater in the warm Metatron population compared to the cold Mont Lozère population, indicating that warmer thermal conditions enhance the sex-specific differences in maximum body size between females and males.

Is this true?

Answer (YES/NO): YES